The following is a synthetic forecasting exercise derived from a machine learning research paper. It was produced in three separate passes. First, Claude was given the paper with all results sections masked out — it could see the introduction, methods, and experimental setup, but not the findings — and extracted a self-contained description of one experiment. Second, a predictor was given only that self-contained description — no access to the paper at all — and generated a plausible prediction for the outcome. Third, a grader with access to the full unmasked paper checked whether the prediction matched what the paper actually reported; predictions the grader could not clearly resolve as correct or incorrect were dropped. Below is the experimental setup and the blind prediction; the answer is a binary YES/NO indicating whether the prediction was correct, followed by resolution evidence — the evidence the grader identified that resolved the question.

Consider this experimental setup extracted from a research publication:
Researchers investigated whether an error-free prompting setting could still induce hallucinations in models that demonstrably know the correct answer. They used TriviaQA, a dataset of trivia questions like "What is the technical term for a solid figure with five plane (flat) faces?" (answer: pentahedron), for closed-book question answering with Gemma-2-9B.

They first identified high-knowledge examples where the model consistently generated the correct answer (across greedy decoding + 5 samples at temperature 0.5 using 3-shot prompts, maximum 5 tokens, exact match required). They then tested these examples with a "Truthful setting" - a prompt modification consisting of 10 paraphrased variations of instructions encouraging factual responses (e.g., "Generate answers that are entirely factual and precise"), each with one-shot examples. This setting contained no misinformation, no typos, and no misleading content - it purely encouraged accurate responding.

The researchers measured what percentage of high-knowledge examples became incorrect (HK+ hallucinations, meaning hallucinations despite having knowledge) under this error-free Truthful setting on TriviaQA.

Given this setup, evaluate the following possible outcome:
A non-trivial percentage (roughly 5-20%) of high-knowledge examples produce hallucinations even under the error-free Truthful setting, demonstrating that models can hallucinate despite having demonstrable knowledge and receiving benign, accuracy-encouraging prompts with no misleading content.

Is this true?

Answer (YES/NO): NO